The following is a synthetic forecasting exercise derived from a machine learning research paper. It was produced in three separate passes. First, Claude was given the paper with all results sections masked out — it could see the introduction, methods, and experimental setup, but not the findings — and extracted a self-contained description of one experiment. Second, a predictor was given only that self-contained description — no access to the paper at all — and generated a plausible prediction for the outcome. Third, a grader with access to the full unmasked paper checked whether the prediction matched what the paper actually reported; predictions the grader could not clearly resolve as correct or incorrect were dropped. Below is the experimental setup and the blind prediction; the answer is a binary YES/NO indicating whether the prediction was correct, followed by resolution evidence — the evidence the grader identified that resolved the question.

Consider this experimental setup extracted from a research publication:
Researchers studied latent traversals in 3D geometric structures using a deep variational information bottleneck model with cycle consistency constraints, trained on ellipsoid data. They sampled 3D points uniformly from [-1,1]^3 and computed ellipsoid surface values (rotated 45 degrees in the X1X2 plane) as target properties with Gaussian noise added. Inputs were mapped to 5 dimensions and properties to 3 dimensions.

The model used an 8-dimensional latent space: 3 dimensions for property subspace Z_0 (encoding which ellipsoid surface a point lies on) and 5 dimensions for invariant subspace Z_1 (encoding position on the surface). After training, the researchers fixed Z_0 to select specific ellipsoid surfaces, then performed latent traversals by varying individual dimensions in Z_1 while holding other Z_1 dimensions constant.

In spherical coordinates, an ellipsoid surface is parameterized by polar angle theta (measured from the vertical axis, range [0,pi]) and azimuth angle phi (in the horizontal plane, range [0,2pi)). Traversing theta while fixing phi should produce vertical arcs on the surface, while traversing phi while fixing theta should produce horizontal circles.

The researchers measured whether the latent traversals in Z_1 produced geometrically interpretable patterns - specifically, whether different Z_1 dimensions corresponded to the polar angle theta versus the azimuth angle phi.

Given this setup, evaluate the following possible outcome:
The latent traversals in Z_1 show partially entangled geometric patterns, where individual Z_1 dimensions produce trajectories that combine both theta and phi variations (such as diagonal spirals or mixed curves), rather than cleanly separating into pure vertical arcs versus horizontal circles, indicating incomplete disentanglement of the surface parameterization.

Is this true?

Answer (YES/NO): NO